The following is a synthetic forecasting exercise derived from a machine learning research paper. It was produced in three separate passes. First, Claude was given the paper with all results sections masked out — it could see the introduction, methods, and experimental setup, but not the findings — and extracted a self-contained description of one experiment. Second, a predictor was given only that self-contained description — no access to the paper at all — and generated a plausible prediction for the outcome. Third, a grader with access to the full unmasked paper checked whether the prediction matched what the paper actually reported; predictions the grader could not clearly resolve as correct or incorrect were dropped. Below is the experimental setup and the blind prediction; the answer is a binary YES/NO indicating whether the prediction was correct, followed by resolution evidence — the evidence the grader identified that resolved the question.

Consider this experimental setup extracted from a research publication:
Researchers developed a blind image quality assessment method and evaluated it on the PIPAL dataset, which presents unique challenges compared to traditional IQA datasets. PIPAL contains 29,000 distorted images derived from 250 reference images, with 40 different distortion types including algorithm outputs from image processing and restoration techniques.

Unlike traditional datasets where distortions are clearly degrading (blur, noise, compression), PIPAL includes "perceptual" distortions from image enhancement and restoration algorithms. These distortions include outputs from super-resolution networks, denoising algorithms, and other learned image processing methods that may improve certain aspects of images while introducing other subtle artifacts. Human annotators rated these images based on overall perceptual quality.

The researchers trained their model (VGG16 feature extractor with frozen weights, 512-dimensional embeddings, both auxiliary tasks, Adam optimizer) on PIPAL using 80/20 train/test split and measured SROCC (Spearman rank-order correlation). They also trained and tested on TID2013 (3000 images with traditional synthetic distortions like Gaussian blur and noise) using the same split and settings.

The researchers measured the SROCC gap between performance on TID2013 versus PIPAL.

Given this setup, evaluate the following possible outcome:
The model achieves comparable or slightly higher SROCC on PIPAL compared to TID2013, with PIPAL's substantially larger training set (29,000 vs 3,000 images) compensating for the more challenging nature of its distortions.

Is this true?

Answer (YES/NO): NO